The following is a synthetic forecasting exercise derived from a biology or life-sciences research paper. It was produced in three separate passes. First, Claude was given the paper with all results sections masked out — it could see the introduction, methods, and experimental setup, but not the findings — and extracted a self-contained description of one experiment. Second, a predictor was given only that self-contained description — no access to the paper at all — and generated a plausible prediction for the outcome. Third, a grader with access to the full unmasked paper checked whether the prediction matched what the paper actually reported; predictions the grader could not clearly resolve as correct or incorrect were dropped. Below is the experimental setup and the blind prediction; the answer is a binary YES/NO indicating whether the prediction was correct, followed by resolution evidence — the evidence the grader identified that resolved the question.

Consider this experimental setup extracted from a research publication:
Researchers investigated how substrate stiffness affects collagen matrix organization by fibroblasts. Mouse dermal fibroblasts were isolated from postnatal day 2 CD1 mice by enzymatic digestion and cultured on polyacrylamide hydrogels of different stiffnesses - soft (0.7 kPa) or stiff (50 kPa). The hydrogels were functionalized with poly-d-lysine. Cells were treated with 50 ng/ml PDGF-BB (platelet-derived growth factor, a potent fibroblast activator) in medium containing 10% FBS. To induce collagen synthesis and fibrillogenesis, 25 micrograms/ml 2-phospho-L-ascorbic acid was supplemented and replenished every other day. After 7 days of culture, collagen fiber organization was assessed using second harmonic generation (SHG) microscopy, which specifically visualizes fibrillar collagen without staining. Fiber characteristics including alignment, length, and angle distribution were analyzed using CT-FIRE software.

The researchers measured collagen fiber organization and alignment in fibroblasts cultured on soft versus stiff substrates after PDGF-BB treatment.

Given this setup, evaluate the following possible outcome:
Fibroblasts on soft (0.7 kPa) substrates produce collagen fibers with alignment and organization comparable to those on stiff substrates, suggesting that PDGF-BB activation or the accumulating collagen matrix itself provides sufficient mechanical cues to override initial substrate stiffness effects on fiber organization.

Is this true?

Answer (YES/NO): NO